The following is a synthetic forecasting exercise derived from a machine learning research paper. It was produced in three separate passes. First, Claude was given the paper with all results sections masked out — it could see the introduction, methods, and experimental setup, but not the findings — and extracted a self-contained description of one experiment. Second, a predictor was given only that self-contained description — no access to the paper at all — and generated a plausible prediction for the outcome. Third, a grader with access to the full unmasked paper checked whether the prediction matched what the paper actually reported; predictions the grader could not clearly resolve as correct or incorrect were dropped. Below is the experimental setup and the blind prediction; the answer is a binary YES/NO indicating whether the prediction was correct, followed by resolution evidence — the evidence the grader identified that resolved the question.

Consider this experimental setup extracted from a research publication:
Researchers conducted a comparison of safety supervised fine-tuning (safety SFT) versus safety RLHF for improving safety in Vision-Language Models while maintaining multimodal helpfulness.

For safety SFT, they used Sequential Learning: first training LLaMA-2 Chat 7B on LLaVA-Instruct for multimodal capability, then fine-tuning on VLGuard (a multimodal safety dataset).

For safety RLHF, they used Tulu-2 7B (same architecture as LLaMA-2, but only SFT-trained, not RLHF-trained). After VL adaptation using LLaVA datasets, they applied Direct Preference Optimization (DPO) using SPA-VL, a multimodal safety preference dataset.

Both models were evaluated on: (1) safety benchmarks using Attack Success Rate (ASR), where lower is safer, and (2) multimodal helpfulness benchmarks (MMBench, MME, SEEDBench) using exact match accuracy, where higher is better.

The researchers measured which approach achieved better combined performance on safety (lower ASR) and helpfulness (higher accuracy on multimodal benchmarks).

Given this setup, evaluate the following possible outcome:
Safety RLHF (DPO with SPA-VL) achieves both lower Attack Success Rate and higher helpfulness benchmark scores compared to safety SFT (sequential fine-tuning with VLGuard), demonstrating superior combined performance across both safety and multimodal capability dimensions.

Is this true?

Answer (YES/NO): NO